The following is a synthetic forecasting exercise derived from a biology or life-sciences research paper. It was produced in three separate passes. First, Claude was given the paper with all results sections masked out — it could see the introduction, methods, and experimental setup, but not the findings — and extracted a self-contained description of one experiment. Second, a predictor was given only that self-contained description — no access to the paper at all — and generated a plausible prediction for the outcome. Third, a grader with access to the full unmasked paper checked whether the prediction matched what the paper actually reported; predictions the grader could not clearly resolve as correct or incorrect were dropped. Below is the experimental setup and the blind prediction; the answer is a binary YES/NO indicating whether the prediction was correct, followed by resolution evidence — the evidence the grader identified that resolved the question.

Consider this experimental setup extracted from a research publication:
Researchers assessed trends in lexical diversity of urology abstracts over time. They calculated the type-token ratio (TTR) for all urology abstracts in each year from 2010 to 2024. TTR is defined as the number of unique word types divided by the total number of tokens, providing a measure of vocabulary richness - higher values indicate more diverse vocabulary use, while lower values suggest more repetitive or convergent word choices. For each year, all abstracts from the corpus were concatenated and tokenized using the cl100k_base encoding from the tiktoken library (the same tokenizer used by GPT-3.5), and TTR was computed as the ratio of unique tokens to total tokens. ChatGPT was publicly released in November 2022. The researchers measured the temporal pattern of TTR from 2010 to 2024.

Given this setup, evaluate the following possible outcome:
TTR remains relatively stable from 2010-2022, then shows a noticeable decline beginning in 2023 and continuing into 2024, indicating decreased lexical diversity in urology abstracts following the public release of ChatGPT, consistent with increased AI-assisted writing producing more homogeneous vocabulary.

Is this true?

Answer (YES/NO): NO